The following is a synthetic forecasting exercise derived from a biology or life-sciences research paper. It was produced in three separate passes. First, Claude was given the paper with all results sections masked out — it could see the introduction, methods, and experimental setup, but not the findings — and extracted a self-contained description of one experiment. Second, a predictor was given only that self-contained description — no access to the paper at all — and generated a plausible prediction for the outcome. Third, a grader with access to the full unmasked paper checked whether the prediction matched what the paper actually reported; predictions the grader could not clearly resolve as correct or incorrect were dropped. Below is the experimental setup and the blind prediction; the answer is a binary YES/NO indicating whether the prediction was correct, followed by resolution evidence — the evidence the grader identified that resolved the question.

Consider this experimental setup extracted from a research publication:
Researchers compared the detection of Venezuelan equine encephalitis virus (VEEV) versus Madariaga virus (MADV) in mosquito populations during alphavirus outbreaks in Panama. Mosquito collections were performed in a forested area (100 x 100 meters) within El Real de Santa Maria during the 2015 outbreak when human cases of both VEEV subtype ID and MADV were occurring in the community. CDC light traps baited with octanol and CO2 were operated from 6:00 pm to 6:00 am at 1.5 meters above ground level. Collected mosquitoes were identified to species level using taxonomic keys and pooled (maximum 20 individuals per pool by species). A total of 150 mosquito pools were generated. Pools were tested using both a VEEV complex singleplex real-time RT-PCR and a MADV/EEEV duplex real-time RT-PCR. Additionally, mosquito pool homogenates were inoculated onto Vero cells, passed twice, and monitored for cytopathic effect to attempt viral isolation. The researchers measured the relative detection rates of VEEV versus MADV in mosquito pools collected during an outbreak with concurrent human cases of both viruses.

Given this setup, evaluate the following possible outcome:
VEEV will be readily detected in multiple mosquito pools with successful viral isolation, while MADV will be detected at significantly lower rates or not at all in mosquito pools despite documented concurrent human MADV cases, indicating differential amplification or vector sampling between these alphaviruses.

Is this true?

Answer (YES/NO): YES